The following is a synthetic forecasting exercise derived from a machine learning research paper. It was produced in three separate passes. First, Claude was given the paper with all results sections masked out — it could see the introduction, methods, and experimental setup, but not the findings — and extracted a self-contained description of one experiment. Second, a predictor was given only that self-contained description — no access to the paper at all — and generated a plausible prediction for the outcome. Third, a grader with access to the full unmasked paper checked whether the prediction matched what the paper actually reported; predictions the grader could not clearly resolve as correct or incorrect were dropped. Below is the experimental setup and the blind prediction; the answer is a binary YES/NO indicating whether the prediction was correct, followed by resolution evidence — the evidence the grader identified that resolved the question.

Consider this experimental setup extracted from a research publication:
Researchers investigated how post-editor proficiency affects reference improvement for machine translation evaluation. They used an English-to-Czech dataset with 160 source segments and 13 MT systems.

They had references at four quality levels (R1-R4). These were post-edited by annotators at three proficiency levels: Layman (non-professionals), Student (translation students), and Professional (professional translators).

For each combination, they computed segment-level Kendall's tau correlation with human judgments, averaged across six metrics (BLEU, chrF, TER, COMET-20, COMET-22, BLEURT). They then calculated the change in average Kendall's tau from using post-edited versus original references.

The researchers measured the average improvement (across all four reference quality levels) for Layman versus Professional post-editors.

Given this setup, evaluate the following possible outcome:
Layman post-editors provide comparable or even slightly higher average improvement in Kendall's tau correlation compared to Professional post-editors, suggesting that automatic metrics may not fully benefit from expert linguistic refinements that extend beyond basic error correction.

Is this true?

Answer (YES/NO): YES